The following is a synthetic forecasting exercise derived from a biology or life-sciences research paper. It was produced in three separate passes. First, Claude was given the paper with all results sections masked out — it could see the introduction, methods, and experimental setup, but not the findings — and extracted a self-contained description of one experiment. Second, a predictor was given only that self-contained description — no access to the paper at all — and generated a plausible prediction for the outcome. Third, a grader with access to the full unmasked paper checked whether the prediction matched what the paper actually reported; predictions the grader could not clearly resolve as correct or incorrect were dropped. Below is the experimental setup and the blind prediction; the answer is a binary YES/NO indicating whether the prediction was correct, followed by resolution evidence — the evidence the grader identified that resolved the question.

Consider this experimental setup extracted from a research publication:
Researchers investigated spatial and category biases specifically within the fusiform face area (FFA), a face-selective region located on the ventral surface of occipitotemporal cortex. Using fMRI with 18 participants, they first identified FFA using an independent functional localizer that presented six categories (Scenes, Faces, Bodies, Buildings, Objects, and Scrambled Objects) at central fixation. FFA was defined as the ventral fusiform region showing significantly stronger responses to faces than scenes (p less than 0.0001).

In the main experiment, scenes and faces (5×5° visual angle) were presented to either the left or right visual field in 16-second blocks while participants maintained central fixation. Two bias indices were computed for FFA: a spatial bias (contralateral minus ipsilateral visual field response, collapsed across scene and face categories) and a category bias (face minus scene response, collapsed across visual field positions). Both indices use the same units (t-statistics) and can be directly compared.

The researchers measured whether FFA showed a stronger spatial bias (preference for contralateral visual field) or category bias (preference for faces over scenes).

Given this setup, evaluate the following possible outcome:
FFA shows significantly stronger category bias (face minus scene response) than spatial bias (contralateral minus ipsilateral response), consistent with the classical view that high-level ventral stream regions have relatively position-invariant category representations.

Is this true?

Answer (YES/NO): YES